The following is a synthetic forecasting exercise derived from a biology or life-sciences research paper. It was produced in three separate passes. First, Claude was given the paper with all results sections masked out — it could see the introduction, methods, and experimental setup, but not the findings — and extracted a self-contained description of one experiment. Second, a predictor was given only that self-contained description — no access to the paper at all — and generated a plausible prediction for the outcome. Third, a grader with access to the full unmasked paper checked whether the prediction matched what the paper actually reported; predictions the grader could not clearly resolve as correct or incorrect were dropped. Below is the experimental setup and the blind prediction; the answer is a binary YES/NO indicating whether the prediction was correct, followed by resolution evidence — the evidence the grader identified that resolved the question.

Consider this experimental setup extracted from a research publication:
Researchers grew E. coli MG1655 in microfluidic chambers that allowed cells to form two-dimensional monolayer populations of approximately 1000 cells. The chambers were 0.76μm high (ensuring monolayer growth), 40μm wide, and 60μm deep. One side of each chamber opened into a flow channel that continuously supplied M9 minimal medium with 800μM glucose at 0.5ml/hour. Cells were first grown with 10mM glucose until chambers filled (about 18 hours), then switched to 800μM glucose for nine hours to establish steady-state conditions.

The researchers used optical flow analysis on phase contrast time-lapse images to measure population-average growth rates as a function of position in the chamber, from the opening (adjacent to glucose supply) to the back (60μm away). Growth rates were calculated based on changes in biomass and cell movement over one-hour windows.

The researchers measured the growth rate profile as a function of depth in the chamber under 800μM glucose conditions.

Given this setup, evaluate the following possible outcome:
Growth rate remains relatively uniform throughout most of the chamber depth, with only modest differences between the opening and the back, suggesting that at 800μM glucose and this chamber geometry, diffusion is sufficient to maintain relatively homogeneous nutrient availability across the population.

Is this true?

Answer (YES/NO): NO